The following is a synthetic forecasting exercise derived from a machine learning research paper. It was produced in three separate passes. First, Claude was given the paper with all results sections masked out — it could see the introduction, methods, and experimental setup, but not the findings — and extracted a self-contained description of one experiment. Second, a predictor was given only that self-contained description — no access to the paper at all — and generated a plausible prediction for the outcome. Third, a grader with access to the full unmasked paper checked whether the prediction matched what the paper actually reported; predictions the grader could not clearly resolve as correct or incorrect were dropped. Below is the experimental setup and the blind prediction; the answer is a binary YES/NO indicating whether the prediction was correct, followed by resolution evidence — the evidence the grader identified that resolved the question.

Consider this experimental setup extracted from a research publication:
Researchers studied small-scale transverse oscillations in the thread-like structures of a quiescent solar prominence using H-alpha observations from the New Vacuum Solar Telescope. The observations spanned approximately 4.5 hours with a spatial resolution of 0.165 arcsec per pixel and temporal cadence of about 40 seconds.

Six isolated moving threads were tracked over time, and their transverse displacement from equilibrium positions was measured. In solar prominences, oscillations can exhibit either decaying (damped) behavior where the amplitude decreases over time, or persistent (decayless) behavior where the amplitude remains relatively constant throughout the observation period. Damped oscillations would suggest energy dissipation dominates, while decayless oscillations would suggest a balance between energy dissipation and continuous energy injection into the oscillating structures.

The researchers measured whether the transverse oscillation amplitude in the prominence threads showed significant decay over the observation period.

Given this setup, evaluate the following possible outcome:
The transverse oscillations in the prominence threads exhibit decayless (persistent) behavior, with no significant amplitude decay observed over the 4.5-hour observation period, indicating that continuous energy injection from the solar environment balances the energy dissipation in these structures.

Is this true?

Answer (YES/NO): YES